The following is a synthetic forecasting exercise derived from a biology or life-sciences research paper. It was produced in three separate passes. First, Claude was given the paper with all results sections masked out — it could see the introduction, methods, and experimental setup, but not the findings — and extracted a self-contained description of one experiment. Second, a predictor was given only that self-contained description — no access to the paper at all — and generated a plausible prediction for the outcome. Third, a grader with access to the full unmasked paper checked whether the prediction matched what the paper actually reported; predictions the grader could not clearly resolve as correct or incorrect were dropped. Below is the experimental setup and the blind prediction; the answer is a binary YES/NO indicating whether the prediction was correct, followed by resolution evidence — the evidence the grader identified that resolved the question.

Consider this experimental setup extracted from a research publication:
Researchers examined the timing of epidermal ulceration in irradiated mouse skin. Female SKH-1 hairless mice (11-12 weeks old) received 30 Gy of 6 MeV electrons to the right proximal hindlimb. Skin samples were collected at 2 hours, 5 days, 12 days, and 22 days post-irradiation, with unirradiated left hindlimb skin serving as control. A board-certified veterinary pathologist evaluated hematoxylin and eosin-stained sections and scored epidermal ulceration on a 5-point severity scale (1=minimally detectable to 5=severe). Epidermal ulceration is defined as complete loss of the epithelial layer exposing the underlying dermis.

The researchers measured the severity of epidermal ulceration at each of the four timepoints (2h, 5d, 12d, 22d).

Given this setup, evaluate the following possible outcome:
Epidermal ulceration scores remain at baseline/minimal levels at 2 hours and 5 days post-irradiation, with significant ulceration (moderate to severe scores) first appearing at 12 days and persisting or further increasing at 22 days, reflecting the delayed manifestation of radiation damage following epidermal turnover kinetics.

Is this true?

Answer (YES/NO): NO